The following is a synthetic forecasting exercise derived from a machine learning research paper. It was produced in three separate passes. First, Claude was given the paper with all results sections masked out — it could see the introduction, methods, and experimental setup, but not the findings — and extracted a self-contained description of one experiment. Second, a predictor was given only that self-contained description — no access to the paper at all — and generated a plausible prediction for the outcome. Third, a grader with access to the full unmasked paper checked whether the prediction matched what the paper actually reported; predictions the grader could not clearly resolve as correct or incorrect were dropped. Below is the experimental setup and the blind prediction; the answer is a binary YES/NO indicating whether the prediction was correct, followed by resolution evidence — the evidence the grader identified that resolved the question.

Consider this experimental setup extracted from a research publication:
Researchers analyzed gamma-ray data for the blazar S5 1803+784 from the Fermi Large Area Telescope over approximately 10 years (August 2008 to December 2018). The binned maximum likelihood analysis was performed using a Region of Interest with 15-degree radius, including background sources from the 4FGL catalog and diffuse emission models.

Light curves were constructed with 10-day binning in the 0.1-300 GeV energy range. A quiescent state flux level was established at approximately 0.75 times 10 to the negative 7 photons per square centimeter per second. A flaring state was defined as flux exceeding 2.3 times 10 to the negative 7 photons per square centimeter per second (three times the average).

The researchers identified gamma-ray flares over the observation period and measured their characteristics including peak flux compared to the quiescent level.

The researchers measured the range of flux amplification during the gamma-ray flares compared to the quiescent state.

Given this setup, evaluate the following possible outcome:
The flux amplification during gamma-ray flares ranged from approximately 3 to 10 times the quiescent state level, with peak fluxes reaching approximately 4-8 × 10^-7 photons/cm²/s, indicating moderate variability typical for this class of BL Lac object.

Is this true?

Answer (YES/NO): YES